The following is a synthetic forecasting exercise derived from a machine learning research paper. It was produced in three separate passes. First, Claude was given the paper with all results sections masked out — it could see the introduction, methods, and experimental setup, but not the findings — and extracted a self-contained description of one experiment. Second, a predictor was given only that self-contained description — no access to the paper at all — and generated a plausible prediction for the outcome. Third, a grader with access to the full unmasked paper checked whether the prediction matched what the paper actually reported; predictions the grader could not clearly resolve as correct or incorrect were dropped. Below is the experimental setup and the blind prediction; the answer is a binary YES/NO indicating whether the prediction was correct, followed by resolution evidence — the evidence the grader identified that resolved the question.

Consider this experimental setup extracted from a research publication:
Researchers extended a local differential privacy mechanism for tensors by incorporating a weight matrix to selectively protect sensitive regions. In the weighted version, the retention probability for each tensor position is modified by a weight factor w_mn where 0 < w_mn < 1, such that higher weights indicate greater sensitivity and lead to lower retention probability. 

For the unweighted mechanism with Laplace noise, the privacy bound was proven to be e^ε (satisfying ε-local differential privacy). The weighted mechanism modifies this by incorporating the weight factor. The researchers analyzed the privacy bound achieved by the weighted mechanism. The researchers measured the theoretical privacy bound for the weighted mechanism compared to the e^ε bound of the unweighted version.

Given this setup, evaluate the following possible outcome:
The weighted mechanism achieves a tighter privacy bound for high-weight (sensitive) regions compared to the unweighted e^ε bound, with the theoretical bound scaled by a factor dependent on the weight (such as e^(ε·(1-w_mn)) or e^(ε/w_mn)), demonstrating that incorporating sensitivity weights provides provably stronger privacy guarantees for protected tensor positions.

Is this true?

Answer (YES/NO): NO